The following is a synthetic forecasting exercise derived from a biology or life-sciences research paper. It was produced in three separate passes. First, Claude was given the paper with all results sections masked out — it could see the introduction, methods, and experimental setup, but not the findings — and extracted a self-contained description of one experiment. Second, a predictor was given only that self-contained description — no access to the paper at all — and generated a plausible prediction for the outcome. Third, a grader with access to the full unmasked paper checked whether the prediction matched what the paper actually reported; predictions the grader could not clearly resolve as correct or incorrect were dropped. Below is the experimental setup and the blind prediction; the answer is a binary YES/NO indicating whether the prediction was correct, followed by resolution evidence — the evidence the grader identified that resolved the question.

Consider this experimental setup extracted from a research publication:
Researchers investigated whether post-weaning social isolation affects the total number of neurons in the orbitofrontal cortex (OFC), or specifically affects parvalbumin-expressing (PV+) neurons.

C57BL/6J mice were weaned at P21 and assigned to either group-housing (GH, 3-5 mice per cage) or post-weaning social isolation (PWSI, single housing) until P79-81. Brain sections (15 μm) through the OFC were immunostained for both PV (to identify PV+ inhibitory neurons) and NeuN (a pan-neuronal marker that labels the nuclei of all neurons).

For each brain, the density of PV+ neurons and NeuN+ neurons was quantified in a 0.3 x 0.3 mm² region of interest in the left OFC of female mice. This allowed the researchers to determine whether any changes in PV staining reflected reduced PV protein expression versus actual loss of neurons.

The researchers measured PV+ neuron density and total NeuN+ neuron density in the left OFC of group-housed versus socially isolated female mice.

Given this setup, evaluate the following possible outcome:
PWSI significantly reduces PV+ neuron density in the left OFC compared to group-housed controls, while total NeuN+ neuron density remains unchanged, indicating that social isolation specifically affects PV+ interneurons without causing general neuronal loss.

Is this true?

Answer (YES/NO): NO